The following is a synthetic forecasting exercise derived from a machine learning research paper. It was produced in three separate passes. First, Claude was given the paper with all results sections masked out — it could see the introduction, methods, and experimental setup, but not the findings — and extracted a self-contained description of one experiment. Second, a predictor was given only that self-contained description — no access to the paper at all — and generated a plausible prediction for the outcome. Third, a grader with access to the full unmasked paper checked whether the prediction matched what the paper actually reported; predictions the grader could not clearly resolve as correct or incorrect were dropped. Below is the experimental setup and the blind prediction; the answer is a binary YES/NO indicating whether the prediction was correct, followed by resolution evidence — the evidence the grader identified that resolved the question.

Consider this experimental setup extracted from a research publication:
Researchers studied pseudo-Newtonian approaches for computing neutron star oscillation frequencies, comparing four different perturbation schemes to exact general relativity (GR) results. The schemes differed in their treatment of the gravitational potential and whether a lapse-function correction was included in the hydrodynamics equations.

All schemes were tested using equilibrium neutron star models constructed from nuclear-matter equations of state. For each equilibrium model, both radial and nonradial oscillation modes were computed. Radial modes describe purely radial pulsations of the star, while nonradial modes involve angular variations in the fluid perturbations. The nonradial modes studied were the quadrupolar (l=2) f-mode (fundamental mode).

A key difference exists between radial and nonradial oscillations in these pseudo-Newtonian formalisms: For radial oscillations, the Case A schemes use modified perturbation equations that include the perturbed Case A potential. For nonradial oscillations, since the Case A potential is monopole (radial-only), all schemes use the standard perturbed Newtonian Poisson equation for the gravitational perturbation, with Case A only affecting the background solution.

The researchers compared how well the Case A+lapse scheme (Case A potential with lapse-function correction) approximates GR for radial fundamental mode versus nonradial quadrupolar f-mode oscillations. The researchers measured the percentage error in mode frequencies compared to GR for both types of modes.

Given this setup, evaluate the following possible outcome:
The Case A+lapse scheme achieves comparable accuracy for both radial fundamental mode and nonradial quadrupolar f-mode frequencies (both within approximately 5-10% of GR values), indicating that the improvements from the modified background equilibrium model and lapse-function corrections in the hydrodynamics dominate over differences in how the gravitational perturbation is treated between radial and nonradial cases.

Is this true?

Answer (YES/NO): NO